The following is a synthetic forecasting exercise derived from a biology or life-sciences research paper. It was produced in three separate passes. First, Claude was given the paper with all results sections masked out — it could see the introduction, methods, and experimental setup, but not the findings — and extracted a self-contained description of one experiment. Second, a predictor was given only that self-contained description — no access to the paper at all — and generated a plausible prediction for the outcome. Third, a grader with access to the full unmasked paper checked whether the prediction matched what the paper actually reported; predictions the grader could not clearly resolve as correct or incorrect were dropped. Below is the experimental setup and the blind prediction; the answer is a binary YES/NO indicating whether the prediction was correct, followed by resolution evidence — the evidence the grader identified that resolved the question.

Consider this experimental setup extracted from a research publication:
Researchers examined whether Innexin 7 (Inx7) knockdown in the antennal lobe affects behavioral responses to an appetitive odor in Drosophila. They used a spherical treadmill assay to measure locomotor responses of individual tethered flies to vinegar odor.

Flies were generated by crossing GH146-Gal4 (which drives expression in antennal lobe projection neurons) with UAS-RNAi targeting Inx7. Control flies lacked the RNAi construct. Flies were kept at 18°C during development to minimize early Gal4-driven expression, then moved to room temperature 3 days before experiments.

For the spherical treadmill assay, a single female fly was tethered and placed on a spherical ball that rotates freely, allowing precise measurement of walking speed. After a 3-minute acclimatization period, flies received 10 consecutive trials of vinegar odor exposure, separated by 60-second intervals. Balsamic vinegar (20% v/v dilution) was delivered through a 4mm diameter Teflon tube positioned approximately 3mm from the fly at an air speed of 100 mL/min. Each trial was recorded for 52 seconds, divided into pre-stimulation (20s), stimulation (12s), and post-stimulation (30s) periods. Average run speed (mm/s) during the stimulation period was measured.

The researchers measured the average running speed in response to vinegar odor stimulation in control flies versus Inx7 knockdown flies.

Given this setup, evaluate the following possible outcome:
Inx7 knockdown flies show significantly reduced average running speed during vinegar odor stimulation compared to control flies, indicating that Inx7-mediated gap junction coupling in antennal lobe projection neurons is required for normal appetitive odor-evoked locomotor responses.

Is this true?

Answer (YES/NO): NO